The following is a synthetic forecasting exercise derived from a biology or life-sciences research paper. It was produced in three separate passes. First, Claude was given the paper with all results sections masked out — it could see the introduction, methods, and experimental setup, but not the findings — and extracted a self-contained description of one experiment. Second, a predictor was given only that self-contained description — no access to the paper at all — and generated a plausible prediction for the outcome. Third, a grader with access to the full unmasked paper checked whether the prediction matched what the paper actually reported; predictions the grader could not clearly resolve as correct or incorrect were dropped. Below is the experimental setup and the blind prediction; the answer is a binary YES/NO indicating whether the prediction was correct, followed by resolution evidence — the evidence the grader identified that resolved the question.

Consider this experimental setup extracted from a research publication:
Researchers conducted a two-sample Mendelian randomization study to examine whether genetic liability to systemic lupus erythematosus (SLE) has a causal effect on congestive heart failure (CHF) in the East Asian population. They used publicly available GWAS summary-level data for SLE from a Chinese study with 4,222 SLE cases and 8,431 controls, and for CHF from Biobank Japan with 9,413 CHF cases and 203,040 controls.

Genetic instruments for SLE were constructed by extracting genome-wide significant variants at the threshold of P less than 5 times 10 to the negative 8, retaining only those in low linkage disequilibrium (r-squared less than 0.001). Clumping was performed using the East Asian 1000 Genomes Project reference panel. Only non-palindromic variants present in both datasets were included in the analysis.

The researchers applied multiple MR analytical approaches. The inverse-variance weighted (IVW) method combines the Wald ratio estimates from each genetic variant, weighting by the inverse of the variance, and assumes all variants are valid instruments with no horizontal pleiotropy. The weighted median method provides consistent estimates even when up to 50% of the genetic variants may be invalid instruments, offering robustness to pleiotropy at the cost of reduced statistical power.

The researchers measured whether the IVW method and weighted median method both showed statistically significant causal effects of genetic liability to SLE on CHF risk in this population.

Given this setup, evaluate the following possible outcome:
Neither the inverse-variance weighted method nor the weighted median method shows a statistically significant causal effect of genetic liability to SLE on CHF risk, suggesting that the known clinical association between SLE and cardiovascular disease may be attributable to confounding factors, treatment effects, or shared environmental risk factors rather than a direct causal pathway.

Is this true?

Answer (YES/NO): NO